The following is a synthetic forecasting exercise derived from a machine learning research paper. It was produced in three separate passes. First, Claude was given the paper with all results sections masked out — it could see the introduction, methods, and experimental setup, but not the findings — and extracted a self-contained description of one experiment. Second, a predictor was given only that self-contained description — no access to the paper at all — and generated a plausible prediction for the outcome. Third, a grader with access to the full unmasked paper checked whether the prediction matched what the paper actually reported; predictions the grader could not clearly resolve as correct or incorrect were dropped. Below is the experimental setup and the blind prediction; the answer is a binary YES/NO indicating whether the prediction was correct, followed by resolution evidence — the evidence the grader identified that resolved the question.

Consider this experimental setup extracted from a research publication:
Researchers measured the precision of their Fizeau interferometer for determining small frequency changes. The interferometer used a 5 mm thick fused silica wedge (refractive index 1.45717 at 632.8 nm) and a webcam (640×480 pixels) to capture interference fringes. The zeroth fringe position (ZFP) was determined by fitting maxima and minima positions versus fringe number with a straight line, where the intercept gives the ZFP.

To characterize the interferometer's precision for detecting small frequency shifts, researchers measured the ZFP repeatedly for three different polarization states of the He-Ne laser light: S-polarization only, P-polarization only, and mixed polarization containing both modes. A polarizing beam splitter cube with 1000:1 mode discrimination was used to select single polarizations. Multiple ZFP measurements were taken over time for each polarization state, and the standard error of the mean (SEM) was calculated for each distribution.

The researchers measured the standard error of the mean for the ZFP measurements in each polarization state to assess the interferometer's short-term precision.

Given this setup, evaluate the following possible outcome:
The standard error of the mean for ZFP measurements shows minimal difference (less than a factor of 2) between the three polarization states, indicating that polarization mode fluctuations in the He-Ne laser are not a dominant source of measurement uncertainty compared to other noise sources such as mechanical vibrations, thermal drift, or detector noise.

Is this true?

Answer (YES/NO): YES